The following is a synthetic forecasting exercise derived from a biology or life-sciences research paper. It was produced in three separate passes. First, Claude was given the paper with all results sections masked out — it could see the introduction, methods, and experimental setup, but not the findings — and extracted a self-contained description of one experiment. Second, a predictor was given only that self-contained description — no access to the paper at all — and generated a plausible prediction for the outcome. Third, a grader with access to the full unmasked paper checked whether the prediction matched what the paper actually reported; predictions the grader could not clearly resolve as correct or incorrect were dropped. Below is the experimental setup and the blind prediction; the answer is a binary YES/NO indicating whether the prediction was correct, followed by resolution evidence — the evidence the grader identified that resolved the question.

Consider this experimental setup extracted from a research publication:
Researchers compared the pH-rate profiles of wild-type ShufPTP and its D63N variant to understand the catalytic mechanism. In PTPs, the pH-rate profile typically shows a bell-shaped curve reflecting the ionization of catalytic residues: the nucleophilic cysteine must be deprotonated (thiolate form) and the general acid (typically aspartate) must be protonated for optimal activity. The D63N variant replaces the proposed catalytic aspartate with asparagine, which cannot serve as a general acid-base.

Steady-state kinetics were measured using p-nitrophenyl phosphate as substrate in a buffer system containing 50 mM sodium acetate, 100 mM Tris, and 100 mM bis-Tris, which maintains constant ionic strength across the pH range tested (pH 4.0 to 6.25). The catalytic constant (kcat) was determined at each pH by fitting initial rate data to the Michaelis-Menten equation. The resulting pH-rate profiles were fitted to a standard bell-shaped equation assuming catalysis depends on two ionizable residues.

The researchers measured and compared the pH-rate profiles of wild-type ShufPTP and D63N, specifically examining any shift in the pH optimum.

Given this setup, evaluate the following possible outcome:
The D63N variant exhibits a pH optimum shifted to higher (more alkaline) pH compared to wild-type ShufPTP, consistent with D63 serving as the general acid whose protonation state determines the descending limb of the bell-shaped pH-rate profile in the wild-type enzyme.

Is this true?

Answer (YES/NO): NO